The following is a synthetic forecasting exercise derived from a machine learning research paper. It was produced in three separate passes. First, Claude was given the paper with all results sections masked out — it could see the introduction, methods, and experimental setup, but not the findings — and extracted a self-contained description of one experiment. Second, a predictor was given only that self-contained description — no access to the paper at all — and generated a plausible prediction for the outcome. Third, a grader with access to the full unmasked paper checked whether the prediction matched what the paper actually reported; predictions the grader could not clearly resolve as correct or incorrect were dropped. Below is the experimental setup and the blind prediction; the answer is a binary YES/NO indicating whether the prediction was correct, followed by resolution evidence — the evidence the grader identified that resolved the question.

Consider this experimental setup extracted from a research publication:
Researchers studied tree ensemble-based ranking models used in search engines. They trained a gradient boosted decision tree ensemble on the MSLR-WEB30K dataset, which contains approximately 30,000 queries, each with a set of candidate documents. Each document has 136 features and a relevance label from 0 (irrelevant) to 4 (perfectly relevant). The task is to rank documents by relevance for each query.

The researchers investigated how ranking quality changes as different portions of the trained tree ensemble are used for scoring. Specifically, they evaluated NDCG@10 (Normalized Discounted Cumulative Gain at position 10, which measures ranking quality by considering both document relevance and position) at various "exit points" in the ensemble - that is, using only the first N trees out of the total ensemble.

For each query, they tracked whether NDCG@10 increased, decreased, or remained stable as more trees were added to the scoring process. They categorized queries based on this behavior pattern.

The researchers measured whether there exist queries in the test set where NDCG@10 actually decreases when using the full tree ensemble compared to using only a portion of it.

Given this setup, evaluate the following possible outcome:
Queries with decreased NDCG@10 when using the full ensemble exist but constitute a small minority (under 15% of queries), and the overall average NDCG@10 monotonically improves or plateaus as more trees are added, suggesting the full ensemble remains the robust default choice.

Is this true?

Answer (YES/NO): NO